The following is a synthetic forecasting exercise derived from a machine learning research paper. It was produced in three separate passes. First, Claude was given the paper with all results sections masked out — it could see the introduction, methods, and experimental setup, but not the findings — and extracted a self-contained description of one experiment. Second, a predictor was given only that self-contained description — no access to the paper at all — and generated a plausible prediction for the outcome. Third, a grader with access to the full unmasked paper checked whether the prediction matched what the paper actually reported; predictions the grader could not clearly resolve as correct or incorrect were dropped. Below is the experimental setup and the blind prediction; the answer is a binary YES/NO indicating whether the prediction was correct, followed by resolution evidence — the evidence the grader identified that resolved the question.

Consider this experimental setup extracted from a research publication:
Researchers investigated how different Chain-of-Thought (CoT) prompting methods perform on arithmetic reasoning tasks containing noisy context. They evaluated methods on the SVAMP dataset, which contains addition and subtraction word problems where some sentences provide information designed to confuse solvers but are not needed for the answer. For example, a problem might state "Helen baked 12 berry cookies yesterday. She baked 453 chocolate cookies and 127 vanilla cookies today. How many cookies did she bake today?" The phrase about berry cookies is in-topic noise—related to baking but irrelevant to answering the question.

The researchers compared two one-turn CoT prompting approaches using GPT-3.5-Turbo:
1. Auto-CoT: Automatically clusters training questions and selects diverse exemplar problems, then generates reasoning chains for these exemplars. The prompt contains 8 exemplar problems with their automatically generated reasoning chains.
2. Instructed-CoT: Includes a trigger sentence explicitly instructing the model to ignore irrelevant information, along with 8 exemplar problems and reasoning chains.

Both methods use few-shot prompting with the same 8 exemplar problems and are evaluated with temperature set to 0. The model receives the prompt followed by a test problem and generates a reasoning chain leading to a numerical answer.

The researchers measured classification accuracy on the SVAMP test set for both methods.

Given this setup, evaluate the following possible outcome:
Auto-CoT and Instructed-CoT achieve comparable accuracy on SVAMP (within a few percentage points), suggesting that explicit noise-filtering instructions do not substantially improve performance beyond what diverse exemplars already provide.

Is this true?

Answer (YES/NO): YES